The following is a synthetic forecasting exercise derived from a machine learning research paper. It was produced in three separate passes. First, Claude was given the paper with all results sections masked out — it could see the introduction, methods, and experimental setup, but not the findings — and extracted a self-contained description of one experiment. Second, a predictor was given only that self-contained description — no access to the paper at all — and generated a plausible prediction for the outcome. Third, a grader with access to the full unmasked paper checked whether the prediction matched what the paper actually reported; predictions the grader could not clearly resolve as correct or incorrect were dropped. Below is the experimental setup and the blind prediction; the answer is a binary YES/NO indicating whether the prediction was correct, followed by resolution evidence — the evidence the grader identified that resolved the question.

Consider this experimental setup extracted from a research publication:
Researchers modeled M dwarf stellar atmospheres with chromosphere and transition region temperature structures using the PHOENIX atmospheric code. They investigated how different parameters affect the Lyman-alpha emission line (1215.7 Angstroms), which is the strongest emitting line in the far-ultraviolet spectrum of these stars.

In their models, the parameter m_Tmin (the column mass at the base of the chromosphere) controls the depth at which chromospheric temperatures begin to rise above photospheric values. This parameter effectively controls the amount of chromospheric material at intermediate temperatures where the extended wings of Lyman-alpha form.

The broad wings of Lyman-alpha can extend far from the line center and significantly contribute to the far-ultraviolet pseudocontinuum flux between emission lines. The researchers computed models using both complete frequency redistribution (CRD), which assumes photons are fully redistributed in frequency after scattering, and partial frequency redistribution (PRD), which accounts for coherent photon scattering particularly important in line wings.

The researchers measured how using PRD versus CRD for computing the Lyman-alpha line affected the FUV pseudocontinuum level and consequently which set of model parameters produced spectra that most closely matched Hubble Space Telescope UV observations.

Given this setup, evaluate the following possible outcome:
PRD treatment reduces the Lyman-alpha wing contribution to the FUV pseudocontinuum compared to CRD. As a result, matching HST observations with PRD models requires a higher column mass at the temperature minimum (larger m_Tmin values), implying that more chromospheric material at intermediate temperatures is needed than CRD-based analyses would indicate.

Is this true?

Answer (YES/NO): NO